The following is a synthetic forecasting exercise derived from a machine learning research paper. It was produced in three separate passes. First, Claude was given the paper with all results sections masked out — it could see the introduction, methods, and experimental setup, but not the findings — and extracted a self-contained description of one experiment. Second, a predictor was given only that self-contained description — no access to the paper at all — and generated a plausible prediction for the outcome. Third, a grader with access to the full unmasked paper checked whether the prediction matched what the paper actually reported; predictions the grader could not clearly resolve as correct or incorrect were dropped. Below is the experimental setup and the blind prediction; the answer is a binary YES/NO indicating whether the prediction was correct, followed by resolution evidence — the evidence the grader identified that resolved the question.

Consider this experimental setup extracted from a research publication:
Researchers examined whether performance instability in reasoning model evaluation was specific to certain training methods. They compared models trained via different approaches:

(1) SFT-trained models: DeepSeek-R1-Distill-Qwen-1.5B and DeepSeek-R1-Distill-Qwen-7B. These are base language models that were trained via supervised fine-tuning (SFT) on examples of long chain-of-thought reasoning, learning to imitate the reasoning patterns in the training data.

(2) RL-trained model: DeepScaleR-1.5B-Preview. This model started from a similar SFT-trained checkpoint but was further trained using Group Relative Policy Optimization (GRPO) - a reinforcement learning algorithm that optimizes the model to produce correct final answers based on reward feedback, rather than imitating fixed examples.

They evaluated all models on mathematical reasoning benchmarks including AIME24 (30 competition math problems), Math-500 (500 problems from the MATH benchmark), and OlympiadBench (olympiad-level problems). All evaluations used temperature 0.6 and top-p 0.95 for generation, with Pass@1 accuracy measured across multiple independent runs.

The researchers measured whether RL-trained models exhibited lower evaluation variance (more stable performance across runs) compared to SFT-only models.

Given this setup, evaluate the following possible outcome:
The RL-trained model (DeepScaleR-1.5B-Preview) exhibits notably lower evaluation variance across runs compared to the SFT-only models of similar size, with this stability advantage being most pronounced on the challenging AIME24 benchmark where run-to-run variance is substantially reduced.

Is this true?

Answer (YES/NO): NO